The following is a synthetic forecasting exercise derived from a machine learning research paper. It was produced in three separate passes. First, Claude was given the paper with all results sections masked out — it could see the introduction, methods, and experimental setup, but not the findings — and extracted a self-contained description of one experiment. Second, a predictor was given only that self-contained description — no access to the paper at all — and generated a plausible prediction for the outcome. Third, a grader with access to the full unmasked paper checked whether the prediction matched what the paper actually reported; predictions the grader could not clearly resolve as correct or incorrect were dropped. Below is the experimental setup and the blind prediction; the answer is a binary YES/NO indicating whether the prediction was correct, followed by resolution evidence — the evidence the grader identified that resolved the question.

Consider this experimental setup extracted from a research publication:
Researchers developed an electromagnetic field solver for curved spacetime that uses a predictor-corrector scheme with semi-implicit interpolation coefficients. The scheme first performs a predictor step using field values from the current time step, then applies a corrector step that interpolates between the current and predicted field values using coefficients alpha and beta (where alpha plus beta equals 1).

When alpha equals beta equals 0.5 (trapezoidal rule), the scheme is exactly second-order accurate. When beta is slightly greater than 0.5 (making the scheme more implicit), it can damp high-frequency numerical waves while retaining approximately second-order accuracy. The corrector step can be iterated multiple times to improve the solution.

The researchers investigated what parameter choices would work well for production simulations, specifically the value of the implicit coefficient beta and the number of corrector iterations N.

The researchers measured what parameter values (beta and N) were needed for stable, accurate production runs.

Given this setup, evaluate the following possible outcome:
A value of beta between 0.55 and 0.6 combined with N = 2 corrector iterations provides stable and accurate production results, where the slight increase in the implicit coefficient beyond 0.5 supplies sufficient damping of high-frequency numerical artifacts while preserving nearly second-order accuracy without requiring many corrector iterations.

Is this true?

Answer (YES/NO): NO